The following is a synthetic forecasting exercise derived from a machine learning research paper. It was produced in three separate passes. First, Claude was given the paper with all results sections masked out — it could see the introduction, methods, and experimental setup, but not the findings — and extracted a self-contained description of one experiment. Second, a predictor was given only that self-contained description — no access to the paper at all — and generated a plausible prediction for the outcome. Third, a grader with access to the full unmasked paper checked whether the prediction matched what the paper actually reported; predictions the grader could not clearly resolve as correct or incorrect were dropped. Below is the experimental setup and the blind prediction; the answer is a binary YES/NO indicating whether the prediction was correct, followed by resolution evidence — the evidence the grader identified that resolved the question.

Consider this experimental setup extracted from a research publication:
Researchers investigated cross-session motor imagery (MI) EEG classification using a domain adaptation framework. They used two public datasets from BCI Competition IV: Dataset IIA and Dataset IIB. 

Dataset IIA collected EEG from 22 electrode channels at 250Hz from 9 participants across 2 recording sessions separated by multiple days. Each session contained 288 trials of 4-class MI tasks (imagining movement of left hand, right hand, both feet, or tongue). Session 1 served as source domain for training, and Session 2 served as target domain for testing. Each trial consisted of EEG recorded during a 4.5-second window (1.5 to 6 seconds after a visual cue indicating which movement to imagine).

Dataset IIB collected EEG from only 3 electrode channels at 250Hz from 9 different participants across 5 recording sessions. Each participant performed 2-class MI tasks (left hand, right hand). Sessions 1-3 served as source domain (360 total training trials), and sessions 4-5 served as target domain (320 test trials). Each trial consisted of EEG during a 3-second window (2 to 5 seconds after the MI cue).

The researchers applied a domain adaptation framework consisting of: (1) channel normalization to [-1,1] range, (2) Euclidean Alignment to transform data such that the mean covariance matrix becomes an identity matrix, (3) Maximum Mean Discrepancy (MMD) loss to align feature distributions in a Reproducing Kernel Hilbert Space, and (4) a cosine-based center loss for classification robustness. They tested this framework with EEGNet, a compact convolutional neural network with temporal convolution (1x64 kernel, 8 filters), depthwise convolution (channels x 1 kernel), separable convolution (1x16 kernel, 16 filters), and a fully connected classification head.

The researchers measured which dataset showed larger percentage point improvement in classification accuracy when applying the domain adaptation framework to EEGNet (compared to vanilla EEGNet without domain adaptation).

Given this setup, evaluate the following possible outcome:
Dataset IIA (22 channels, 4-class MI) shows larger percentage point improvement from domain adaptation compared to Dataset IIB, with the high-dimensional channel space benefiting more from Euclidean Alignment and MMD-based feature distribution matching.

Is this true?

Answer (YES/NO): YES